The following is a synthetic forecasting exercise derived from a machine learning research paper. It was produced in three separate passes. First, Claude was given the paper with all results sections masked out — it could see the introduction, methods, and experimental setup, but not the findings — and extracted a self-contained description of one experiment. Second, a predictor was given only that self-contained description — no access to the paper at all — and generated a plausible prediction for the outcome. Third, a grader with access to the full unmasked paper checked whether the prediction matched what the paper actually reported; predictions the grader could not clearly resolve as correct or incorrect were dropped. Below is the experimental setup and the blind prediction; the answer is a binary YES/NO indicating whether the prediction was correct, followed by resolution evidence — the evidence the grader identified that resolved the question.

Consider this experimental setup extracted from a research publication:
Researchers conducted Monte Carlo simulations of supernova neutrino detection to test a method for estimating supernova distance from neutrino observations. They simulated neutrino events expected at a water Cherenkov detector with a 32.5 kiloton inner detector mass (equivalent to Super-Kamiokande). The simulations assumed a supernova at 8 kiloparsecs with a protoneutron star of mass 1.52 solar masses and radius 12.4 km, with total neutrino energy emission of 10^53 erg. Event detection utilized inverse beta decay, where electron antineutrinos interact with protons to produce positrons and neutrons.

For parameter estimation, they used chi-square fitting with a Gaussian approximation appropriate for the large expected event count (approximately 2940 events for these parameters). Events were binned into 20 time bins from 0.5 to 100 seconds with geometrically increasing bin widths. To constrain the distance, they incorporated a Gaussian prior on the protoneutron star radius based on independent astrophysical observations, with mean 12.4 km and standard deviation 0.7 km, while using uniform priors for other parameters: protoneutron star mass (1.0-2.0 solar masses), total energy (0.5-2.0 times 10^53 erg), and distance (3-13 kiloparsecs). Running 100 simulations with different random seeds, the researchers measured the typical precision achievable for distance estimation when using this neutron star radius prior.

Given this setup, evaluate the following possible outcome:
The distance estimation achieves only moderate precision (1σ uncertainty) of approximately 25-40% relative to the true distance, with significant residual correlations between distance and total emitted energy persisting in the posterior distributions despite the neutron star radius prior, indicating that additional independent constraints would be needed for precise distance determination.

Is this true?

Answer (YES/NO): NO